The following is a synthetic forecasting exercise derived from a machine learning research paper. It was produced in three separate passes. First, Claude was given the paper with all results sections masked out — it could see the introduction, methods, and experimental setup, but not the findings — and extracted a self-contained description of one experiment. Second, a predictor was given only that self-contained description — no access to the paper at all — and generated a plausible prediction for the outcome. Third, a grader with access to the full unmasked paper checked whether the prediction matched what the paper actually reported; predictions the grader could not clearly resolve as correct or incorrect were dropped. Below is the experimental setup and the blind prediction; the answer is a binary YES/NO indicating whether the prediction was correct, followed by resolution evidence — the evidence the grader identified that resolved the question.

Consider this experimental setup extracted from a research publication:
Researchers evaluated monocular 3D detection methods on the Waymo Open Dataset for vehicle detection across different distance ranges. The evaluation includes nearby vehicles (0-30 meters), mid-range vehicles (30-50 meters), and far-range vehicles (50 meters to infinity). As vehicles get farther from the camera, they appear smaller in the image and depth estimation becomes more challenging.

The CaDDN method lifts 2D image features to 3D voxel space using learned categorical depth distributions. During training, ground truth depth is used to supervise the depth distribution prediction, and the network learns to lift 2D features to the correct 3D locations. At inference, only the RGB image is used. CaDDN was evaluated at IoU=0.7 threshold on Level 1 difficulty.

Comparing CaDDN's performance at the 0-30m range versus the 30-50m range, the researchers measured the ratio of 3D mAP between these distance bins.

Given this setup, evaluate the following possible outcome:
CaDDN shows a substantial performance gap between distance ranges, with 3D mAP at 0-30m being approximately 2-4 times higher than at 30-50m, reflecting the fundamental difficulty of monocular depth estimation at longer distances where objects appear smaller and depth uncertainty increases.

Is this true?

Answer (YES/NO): NO